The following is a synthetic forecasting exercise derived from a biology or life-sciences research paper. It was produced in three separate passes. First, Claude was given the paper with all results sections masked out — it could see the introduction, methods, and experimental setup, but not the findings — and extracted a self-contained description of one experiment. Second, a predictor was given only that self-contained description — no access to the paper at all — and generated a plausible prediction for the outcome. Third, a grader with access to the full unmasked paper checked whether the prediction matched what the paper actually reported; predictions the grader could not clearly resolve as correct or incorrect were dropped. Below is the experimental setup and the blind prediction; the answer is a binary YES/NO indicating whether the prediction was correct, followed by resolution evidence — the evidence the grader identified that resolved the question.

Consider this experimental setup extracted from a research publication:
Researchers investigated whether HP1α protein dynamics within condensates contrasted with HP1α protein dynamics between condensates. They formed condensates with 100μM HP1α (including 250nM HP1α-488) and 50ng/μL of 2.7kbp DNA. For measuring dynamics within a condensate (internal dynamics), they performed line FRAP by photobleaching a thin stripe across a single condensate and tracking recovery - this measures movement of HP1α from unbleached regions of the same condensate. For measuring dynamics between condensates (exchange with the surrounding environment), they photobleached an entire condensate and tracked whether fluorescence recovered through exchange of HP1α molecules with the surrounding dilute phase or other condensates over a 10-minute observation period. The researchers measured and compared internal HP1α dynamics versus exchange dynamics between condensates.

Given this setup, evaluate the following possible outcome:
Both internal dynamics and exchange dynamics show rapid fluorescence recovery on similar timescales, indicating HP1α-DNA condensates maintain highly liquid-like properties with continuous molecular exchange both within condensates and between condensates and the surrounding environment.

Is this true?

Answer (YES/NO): YES